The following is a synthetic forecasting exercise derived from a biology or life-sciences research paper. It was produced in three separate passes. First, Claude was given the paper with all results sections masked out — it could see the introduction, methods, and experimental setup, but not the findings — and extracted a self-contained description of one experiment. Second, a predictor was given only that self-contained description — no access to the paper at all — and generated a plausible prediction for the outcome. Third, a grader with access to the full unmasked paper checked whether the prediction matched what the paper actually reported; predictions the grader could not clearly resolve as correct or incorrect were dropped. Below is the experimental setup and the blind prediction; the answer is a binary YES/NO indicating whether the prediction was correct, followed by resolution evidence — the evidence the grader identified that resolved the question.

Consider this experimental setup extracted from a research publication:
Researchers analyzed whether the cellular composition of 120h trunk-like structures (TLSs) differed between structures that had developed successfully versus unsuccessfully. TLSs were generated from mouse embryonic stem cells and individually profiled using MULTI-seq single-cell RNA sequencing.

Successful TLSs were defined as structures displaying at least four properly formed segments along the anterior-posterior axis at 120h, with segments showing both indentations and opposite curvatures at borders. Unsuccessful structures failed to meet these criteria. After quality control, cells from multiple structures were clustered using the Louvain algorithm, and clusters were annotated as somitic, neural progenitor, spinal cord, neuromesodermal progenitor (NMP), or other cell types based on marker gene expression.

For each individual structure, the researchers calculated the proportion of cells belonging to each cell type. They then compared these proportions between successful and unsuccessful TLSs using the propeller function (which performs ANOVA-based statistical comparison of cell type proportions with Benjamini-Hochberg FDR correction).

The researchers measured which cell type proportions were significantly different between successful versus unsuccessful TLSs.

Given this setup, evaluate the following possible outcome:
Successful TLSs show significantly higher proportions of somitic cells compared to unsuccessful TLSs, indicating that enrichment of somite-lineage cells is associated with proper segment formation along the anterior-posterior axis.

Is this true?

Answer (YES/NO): YES